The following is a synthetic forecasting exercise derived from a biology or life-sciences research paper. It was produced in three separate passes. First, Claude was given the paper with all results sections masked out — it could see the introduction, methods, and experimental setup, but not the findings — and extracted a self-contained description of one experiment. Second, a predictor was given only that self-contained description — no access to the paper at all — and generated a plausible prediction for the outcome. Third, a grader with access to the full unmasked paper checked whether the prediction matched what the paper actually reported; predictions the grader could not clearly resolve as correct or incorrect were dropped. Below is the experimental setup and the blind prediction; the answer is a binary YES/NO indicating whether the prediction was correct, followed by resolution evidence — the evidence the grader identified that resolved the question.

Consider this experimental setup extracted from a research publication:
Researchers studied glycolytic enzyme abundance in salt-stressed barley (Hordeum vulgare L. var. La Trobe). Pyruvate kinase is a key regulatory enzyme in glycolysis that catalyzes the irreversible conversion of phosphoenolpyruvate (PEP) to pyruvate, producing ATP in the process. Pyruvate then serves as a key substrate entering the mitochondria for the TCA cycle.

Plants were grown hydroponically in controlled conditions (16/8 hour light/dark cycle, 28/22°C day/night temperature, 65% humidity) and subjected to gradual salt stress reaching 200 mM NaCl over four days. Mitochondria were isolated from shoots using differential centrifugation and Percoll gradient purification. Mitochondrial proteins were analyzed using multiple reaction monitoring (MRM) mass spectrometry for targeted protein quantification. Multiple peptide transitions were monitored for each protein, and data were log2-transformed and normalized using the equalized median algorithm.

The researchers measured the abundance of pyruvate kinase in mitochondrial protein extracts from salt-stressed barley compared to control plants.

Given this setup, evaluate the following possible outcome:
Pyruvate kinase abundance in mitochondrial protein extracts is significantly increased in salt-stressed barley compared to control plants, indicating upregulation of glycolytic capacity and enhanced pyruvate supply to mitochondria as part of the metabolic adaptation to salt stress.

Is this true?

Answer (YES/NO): YES